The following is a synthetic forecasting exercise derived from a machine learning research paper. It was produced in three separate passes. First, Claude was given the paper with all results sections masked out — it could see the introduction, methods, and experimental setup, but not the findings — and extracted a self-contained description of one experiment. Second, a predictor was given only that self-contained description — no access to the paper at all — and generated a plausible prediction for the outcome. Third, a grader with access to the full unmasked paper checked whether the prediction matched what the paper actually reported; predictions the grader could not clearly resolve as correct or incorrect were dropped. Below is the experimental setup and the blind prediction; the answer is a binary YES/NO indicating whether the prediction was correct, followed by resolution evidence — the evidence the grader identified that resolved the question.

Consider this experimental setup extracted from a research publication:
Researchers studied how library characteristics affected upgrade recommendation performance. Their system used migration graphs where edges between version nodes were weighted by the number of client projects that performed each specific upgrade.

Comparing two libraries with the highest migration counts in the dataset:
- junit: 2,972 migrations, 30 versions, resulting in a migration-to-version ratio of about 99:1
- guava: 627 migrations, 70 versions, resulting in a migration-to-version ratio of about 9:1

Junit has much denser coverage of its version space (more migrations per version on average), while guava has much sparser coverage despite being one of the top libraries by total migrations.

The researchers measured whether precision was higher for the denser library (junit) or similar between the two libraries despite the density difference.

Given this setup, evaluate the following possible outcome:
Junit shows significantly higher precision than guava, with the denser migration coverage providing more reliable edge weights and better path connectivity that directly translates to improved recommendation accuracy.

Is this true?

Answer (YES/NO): YES